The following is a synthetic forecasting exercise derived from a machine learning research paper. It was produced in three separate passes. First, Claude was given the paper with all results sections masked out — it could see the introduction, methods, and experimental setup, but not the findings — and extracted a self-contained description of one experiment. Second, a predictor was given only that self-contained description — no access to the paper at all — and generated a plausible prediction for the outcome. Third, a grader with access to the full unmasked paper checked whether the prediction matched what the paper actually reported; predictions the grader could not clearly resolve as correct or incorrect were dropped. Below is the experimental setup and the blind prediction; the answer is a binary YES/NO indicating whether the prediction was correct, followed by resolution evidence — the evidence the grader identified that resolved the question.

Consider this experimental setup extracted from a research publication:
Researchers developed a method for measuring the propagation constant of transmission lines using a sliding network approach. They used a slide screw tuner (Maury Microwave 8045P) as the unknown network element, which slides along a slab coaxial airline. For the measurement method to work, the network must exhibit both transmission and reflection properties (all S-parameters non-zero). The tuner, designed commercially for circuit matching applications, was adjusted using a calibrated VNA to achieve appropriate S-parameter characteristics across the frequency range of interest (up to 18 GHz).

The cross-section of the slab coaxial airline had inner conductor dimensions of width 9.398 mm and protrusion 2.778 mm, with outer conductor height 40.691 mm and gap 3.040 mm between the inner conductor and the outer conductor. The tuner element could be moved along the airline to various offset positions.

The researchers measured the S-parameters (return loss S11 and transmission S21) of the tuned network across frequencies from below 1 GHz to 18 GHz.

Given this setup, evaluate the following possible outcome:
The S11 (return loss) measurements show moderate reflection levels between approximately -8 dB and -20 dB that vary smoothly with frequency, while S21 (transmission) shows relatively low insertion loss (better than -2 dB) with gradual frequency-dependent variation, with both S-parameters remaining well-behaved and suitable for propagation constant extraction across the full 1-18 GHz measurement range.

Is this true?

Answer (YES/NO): NO